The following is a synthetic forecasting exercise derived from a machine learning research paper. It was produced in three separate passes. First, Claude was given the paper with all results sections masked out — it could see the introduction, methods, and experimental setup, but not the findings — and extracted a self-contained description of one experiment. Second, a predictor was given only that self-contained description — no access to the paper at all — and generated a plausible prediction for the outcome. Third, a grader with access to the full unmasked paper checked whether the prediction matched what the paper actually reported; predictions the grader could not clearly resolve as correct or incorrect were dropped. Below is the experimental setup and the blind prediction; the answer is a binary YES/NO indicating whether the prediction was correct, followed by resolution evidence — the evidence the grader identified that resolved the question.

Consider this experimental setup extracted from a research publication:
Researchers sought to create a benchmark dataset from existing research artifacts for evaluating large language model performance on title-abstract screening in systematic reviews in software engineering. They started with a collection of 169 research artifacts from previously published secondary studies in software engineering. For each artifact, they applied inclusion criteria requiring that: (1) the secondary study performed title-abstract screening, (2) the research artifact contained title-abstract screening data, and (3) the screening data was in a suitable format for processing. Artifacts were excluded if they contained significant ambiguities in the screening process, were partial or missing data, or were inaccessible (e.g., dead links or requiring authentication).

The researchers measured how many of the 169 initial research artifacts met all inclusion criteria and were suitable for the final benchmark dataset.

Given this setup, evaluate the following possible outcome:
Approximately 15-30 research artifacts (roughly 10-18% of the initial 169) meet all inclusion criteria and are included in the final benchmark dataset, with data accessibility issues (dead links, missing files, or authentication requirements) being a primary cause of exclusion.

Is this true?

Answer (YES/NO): NO